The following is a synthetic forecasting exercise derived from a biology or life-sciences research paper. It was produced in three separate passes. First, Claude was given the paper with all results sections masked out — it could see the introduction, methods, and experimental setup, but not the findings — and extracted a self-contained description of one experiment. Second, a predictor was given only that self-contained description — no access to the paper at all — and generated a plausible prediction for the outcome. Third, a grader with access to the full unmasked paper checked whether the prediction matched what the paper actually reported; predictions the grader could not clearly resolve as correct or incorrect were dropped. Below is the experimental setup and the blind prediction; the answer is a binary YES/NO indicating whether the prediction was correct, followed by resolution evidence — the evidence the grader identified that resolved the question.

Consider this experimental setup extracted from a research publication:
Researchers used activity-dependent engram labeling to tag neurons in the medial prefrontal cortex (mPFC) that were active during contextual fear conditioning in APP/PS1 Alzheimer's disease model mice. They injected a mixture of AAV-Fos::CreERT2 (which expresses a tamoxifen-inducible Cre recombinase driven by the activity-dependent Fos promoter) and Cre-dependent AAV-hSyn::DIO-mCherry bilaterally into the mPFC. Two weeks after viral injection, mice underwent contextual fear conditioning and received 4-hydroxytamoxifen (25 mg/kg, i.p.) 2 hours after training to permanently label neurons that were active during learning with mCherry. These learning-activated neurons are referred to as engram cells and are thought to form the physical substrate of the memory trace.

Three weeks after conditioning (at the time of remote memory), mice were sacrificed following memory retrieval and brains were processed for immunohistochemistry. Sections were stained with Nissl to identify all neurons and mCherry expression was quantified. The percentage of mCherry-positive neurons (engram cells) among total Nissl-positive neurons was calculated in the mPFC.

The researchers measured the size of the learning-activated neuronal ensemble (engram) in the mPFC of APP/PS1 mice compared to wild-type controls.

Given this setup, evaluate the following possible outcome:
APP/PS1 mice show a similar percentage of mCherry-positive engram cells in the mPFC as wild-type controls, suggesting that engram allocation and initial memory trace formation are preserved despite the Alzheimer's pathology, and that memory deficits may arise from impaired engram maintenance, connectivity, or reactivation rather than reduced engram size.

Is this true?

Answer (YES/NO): YES